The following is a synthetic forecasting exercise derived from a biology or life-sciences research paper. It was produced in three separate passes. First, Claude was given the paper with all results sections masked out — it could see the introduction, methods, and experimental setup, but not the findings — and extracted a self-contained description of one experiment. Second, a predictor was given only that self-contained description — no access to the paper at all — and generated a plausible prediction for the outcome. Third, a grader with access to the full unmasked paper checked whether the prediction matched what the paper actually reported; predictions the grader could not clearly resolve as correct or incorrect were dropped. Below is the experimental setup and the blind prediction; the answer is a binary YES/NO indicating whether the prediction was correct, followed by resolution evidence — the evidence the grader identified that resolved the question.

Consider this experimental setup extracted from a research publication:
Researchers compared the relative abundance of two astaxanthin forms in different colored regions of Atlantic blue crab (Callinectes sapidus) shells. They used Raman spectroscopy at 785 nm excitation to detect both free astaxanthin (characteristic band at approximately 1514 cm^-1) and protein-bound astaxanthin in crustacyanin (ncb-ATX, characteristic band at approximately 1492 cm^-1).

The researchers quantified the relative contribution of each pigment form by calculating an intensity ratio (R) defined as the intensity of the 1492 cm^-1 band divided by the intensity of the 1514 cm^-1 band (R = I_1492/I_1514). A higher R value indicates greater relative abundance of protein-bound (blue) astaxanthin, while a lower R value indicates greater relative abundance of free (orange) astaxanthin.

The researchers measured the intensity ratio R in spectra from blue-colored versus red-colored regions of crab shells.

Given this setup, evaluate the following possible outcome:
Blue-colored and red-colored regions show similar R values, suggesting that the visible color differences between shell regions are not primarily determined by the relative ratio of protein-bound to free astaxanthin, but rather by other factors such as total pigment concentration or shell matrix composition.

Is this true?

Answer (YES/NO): NO